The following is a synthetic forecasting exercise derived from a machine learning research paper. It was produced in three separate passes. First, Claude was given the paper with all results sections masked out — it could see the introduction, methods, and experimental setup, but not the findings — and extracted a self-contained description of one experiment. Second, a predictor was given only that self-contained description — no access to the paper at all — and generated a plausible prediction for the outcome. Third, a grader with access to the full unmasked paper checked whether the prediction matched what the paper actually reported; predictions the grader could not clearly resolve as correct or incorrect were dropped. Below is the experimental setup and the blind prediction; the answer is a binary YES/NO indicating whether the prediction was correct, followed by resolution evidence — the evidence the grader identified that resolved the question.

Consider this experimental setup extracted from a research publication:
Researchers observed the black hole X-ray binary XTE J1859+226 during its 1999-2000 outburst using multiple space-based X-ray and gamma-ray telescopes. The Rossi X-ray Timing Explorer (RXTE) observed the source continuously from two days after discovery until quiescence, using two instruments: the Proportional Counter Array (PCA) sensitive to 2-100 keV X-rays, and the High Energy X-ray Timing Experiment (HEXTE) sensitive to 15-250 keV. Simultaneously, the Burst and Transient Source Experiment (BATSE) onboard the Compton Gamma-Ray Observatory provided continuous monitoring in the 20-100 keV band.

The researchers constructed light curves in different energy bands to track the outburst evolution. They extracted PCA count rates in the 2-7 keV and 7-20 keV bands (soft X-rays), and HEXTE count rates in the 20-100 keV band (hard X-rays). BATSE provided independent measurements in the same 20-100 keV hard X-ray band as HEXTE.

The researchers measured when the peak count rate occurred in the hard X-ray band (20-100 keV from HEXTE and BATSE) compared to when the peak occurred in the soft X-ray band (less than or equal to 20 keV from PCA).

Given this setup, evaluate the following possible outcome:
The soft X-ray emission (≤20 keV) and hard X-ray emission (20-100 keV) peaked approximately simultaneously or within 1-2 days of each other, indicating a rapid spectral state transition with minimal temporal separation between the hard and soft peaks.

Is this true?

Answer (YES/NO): NO